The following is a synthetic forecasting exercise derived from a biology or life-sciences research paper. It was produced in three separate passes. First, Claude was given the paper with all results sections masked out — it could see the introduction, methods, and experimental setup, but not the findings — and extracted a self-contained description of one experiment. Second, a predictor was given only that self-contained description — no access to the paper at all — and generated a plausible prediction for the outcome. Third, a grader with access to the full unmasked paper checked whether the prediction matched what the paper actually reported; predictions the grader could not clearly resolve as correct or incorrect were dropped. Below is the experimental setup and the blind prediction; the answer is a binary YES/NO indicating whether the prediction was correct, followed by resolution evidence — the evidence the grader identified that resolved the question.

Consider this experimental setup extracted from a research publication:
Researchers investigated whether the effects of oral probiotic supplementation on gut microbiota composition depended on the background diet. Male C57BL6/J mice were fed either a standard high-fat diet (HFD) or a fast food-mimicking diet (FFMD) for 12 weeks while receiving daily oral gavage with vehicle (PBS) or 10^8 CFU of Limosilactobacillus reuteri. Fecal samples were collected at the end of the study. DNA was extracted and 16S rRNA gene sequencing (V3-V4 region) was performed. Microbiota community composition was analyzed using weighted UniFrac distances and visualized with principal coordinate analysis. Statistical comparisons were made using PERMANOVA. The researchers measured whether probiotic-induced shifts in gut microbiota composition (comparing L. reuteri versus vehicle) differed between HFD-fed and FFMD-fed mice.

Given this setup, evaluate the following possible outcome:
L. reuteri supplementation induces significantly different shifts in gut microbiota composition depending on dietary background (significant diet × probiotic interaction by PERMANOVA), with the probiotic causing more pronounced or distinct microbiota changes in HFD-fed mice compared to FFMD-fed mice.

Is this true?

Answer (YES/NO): NO